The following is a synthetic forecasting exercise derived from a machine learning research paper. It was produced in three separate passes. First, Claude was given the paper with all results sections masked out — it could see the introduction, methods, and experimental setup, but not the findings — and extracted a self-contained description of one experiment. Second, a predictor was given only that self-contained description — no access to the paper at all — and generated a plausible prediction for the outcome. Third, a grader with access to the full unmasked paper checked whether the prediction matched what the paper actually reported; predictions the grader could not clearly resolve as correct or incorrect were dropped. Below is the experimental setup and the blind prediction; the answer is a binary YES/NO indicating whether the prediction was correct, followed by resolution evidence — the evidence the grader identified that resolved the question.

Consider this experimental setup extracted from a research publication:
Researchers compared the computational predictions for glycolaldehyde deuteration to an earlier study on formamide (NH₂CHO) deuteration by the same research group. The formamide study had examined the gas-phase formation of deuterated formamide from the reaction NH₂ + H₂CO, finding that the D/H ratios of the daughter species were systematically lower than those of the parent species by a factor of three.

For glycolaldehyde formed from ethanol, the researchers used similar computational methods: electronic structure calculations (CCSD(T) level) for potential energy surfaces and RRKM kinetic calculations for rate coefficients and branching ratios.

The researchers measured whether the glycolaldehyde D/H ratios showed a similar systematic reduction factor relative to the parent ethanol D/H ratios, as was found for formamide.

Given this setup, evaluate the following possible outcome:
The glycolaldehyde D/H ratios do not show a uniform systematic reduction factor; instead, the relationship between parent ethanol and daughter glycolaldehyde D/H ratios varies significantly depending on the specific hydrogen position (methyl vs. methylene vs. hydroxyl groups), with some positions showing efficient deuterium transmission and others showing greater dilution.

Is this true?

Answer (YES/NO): YES